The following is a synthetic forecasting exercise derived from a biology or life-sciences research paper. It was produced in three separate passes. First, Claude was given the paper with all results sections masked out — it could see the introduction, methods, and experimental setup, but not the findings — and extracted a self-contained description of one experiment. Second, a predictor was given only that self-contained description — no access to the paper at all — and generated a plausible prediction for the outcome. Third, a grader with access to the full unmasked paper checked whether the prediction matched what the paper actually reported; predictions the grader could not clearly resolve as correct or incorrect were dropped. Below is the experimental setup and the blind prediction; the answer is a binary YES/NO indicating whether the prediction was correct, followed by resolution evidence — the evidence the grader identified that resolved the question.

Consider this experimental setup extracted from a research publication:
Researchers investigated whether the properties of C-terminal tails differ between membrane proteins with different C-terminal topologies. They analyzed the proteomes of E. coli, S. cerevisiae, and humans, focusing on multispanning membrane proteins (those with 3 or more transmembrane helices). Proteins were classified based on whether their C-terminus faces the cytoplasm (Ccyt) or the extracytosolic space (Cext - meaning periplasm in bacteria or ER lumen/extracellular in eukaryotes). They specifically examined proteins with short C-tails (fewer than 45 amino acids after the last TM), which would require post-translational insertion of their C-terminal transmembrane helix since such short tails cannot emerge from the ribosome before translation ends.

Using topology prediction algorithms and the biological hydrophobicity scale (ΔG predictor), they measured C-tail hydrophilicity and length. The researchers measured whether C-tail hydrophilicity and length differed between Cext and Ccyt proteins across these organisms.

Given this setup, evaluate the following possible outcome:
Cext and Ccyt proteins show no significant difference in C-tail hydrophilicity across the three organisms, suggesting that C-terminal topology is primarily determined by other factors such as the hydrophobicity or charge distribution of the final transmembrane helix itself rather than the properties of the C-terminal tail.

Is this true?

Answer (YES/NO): NO